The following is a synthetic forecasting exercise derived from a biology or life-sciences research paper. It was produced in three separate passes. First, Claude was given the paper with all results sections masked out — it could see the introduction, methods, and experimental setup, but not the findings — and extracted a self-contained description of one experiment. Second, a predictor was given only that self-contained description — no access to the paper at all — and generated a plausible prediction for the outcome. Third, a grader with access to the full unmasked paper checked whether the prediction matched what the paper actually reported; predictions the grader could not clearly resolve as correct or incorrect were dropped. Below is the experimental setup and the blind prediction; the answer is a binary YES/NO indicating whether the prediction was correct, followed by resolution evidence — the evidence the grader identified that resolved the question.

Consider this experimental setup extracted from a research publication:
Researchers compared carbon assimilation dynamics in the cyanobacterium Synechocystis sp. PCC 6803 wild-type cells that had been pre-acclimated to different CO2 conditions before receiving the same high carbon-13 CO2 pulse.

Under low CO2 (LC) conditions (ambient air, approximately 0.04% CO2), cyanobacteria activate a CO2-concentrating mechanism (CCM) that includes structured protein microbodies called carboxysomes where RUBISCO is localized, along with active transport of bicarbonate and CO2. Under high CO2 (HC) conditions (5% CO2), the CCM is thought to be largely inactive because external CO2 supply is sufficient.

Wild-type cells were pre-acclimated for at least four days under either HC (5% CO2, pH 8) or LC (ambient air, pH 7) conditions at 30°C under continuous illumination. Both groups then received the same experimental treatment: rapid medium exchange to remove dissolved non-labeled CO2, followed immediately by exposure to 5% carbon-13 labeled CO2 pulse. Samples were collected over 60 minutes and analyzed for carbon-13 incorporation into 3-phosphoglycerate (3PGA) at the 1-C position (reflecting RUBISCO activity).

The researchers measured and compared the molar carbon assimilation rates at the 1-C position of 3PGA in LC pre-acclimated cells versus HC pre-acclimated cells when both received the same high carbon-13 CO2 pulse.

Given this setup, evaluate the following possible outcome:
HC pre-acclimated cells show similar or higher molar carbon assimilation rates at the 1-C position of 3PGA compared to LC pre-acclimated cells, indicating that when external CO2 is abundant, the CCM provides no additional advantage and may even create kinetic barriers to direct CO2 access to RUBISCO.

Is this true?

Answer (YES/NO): YES